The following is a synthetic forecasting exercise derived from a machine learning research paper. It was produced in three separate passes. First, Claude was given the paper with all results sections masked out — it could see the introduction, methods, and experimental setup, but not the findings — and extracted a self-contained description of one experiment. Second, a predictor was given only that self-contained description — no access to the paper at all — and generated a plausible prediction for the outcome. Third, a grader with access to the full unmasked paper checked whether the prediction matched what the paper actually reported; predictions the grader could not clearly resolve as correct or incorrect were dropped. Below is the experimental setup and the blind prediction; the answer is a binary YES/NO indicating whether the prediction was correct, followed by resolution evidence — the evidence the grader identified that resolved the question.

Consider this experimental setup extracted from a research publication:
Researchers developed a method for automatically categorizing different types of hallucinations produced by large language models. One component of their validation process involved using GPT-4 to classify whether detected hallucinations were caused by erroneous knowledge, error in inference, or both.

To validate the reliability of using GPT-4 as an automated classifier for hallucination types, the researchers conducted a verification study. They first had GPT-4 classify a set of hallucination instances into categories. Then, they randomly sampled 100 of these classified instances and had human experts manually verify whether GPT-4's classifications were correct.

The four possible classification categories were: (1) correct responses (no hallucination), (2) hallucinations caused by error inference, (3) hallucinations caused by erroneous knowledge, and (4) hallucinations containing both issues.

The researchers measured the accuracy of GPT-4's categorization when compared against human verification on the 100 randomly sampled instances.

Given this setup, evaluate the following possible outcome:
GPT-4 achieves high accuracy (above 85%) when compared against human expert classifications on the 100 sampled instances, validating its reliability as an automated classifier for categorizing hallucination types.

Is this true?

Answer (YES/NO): NO